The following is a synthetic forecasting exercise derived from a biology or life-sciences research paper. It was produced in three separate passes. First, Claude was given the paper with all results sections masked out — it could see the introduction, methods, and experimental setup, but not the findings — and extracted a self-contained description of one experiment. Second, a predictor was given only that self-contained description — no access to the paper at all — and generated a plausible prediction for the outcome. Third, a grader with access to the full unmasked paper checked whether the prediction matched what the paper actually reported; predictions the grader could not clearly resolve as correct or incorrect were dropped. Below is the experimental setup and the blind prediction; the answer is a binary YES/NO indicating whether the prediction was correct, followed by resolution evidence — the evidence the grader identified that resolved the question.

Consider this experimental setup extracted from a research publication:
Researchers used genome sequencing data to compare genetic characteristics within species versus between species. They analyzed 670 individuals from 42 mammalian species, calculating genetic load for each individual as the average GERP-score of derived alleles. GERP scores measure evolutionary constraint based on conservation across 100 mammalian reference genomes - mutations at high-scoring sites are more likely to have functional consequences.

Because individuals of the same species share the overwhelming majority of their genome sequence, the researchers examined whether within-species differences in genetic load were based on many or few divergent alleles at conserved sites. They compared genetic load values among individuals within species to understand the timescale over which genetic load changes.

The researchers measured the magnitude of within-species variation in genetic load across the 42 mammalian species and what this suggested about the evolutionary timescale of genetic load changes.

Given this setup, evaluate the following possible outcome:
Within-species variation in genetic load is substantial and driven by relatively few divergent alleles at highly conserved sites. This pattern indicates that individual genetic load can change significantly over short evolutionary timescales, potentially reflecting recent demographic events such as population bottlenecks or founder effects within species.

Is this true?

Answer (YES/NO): NO